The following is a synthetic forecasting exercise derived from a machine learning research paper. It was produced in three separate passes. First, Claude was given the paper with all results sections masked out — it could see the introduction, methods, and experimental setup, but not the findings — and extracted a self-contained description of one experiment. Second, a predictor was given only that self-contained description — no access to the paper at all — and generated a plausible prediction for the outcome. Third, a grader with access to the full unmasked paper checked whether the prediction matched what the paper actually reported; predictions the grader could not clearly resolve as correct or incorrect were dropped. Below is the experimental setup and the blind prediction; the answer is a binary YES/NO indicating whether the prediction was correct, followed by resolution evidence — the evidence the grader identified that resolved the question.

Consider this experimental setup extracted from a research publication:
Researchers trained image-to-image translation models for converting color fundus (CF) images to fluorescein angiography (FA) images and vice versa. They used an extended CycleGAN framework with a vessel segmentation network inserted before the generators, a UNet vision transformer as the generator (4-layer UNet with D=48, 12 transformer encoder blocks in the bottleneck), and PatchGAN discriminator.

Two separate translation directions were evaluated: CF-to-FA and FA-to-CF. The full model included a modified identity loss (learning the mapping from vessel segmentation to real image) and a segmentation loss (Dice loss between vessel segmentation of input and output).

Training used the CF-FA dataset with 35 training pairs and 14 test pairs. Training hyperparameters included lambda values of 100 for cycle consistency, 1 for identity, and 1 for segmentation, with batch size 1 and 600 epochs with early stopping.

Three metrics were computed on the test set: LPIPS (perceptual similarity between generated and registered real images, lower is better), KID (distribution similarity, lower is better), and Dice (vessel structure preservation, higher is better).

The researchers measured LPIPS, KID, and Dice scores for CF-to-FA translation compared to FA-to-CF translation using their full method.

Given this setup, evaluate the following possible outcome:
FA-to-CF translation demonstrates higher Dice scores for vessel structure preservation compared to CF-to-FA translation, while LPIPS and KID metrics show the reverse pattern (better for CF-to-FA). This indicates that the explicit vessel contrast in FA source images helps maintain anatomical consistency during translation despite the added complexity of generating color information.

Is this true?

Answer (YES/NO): NO